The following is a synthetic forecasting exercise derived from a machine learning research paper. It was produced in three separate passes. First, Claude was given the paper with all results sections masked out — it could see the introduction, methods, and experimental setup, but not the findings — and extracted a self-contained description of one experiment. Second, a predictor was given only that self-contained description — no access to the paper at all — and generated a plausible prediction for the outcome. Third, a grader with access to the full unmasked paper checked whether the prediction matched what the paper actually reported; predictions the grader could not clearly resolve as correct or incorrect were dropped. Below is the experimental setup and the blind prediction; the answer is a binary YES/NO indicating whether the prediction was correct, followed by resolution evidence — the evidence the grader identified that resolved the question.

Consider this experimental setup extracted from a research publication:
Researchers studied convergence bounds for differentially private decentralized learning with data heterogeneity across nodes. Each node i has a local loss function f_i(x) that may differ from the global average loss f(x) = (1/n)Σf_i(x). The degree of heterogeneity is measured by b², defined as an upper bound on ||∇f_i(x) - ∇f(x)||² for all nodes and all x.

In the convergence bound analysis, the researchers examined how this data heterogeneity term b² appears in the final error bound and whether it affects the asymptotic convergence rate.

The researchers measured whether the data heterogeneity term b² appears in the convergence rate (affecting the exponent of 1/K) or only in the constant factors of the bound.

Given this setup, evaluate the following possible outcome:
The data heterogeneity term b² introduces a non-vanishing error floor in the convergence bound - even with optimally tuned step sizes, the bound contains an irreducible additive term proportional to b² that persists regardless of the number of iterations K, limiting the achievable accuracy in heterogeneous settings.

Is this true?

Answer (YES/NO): NO